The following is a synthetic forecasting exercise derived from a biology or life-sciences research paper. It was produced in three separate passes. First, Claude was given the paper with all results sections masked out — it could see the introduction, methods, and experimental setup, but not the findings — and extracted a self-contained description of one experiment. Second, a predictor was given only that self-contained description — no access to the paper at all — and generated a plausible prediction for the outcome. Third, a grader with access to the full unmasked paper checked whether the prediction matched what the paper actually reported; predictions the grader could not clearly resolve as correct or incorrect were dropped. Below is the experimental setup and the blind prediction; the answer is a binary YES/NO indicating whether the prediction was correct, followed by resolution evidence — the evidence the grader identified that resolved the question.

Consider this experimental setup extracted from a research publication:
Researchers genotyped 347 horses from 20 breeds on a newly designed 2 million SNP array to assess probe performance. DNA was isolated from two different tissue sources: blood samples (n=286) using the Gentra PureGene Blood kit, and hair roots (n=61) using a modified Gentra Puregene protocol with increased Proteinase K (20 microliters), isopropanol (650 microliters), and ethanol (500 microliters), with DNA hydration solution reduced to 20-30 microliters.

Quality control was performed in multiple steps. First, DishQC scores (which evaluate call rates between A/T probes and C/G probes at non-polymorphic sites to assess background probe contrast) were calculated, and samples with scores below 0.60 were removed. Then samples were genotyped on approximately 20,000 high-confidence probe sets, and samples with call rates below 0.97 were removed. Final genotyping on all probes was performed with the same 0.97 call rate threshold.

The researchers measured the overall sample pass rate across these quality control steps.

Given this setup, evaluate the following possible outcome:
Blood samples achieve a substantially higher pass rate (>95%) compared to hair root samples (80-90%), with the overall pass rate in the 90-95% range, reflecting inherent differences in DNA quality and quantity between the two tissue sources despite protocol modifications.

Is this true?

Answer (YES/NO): NO